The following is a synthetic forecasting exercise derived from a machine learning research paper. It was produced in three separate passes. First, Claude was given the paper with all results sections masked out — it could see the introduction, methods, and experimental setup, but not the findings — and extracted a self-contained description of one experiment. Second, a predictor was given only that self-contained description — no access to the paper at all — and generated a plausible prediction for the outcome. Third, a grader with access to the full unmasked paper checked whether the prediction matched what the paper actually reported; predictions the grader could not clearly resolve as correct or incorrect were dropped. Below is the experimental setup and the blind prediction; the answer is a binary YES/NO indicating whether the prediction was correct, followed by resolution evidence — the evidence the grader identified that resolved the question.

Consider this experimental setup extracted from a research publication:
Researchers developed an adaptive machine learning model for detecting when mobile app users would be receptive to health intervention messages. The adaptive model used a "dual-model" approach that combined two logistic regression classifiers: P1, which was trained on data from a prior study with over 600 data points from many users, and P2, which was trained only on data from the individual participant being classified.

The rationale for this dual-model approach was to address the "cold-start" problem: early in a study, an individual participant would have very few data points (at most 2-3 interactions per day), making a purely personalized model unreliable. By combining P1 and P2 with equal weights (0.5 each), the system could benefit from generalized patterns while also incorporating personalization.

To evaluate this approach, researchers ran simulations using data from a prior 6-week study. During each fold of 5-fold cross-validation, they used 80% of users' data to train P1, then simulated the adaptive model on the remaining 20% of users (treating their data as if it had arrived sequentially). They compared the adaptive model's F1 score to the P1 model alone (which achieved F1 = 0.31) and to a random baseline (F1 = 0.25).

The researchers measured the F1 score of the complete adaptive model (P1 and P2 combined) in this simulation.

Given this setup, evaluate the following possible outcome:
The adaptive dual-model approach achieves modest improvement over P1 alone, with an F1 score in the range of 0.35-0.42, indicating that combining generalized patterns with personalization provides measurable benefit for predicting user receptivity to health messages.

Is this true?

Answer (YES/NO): YES